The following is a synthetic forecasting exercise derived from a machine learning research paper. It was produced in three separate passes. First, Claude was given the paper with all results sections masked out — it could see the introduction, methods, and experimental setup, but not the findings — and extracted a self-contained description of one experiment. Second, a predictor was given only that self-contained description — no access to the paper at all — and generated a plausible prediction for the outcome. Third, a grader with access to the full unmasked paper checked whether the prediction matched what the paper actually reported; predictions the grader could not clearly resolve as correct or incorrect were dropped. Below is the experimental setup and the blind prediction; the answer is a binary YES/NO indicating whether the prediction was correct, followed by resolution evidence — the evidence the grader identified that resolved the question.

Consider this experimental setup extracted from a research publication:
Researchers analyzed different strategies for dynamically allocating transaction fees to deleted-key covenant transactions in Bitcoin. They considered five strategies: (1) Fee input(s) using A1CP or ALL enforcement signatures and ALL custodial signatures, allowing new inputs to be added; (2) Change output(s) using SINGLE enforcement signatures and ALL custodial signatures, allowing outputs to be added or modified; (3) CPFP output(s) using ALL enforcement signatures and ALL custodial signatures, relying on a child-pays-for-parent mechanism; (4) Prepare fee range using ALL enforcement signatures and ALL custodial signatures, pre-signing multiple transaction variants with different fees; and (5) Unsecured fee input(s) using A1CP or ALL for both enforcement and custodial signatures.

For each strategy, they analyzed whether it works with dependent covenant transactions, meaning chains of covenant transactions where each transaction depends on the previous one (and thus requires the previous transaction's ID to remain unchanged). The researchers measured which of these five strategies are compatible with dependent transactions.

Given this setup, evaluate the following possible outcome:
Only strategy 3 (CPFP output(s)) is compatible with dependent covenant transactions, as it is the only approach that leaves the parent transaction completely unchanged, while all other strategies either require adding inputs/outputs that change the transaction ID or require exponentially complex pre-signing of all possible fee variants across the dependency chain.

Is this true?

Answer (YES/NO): NO